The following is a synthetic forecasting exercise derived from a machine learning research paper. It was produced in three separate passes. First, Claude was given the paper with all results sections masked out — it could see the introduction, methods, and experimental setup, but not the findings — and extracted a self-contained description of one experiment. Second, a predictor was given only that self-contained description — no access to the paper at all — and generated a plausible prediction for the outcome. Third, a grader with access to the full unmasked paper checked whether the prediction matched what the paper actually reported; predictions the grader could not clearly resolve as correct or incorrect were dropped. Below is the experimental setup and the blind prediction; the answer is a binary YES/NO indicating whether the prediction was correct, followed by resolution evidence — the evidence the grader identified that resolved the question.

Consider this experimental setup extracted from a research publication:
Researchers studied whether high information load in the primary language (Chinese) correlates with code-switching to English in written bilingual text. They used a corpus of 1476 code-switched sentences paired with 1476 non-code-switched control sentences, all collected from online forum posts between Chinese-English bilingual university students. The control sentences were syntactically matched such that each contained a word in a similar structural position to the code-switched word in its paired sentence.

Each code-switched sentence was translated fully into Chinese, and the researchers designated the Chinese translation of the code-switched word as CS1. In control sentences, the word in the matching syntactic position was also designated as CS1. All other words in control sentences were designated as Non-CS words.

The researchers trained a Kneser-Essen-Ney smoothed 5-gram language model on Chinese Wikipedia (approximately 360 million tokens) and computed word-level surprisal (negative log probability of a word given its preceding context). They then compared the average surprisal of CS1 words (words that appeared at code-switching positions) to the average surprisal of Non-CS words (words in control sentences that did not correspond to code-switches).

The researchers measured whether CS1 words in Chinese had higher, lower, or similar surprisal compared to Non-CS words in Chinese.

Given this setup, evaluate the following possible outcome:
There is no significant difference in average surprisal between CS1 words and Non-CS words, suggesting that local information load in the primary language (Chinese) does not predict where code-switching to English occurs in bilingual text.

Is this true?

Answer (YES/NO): NO